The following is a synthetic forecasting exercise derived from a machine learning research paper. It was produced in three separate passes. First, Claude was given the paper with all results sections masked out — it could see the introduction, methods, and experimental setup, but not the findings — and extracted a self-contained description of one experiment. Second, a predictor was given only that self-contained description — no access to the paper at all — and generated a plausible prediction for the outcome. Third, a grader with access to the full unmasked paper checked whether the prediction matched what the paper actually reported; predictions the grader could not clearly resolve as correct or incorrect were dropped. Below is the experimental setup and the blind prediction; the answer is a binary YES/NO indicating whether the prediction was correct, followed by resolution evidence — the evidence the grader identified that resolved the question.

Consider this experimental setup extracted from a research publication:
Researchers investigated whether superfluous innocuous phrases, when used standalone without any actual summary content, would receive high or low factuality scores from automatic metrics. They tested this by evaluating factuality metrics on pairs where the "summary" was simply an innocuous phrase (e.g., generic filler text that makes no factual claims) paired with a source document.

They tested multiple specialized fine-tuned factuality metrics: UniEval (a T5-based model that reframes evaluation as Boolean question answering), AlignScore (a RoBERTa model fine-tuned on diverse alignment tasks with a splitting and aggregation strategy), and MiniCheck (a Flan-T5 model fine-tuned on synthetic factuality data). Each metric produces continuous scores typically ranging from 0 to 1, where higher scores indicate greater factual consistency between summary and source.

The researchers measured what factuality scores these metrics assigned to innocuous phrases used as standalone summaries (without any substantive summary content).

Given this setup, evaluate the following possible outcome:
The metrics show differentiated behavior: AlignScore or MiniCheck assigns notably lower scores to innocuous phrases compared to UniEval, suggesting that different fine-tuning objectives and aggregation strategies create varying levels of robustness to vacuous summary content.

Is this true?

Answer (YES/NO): NO